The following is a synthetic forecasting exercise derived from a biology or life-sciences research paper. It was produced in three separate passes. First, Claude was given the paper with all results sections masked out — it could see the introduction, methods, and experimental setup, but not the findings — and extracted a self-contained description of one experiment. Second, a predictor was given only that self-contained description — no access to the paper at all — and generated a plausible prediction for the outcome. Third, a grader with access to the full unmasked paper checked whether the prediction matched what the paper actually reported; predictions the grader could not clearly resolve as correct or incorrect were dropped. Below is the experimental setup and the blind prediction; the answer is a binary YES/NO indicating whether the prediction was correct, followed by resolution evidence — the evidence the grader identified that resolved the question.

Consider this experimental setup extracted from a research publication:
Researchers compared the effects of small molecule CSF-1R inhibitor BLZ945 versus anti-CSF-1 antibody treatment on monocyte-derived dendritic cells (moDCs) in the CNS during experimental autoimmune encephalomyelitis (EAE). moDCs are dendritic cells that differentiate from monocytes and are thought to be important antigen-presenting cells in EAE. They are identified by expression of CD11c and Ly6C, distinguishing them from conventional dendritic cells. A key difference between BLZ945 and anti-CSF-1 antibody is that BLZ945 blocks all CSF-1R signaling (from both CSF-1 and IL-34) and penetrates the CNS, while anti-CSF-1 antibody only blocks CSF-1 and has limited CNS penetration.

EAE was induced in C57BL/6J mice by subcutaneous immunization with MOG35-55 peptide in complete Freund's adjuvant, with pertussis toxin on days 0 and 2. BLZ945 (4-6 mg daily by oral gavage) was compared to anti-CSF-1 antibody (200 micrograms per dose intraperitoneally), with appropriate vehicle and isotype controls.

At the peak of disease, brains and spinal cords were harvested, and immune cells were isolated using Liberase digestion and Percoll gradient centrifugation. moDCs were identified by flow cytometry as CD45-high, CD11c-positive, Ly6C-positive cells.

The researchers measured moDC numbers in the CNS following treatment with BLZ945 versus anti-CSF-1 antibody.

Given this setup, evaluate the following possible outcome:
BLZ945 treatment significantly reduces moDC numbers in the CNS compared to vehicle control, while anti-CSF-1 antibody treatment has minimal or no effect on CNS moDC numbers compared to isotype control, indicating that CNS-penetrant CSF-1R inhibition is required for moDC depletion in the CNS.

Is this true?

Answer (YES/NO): NO